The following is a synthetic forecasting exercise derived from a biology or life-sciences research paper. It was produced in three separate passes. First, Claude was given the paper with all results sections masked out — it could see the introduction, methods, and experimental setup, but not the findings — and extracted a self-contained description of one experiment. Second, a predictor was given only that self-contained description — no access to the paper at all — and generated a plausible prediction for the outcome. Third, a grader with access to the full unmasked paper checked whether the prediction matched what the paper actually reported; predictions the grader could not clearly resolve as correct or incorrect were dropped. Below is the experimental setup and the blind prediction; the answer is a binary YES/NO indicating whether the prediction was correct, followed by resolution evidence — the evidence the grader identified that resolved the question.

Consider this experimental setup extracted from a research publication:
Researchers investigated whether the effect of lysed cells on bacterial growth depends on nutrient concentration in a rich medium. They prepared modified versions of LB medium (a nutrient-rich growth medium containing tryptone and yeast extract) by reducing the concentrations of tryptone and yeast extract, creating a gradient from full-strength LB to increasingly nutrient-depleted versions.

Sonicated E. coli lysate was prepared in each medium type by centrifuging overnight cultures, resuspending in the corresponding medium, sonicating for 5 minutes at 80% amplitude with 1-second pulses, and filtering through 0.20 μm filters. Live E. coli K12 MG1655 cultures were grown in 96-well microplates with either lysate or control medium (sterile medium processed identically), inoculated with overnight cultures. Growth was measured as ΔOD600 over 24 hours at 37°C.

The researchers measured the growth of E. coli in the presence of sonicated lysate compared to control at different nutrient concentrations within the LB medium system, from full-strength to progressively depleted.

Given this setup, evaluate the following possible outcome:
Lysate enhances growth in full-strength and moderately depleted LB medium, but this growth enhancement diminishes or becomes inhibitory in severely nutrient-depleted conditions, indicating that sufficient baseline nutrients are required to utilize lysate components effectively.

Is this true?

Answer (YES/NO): NO